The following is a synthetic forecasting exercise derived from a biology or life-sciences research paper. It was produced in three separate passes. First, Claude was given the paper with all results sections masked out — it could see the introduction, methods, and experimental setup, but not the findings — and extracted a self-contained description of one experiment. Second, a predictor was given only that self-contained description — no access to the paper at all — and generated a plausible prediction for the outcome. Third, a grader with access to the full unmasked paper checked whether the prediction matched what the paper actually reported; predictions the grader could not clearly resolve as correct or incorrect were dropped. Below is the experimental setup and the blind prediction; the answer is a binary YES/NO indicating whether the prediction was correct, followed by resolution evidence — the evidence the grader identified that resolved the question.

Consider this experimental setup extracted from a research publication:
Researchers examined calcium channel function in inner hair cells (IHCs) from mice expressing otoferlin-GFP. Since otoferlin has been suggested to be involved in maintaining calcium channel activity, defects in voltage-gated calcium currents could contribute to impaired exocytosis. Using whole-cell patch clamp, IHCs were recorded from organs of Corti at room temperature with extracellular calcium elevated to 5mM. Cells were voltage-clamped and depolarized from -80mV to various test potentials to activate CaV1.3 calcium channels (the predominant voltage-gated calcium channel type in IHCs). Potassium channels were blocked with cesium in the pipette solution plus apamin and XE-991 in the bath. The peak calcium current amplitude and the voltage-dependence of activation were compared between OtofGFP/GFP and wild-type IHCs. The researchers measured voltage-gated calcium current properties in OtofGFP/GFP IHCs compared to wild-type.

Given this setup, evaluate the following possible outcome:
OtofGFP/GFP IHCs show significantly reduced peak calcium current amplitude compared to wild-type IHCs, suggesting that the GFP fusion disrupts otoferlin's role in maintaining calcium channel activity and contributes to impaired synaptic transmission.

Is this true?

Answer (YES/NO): YES